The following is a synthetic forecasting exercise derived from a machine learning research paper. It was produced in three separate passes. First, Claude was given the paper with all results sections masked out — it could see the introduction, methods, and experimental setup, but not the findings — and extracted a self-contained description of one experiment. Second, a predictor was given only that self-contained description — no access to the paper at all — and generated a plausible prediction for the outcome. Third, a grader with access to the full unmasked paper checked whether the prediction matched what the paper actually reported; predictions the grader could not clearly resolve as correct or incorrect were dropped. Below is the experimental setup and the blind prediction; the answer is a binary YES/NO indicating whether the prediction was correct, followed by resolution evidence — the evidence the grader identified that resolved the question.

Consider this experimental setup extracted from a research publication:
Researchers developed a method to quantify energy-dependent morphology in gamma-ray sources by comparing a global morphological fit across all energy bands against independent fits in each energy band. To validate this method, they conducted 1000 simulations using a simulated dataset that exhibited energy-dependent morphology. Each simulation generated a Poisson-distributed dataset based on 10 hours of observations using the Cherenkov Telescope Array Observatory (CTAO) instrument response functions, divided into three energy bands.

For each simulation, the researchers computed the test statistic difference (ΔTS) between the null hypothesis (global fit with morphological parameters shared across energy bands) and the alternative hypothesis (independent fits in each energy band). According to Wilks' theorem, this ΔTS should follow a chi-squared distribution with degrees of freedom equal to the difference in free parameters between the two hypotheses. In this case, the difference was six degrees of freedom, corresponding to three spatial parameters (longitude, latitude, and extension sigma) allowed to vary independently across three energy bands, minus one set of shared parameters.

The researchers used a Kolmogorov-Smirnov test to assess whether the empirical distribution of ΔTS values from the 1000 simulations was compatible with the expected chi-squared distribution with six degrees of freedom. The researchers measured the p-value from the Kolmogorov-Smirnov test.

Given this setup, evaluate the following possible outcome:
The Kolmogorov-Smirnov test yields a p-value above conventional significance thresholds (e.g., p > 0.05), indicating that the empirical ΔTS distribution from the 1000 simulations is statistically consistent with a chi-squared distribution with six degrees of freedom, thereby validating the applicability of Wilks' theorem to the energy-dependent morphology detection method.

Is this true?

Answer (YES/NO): YES